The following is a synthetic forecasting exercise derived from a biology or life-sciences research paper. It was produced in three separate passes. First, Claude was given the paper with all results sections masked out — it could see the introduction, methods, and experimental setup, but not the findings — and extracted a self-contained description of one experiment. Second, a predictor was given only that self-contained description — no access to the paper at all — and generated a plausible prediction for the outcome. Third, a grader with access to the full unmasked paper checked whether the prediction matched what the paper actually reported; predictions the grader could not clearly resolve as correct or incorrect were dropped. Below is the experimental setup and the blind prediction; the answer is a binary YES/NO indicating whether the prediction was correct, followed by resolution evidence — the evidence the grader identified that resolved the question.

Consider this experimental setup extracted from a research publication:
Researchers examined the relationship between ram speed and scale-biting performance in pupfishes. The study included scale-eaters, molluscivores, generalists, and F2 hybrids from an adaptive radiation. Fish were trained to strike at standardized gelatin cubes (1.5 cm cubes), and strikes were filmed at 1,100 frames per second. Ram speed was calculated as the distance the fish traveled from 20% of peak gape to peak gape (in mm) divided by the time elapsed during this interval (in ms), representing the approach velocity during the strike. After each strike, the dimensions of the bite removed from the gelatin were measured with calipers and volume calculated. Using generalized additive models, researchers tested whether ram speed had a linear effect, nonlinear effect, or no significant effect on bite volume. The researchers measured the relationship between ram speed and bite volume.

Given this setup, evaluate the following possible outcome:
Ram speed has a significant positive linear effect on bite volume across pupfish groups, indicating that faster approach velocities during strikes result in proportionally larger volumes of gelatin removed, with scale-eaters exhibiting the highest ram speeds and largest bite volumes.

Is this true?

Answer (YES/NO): NO